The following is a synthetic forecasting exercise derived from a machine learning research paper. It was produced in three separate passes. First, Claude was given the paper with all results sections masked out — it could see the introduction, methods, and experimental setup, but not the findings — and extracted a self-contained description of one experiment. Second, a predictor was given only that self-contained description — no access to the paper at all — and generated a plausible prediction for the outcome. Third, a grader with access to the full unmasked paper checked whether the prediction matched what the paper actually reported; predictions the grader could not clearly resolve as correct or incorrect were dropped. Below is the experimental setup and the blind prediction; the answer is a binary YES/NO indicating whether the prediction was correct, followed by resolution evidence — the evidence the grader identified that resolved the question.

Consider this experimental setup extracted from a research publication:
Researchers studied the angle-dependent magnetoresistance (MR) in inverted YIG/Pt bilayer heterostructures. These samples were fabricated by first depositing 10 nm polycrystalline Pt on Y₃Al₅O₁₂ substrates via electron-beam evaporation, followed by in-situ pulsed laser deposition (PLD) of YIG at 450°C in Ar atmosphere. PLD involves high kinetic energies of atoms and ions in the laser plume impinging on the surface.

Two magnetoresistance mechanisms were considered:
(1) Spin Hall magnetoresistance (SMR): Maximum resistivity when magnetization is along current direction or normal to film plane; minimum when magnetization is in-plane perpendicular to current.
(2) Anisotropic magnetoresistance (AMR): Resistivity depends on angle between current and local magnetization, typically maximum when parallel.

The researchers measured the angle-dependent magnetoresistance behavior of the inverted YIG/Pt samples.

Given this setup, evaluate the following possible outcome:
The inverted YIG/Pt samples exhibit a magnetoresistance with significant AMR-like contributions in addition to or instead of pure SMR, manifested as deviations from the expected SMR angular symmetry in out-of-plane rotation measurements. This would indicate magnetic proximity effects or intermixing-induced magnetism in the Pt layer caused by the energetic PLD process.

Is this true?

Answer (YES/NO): YES